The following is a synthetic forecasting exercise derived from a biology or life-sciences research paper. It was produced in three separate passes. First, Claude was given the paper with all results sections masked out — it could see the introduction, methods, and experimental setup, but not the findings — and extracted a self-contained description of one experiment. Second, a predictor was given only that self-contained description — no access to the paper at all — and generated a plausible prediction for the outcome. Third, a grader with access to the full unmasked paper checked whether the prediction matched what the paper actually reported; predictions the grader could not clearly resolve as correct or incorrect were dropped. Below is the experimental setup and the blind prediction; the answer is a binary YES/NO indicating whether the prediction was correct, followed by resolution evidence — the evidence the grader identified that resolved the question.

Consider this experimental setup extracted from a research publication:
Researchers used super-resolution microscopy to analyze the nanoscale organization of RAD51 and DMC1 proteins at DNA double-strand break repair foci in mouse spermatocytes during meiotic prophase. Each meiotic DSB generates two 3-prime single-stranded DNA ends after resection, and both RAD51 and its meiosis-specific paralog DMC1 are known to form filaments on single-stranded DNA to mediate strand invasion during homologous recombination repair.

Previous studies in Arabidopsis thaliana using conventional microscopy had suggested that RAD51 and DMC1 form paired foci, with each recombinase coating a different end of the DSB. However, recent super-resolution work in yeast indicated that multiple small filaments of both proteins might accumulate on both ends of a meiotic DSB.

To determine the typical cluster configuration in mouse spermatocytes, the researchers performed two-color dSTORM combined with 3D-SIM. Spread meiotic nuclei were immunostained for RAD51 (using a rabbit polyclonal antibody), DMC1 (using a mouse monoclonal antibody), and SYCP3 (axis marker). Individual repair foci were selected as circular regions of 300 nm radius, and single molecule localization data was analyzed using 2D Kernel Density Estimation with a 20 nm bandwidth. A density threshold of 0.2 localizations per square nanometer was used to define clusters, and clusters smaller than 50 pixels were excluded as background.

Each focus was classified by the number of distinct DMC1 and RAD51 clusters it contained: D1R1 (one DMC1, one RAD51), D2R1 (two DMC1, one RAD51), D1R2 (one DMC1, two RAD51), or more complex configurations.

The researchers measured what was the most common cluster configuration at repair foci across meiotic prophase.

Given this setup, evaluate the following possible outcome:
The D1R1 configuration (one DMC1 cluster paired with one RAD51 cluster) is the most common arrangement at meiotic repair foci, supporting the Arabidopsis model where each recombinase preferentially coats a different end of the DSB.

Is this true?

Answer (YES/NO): NO